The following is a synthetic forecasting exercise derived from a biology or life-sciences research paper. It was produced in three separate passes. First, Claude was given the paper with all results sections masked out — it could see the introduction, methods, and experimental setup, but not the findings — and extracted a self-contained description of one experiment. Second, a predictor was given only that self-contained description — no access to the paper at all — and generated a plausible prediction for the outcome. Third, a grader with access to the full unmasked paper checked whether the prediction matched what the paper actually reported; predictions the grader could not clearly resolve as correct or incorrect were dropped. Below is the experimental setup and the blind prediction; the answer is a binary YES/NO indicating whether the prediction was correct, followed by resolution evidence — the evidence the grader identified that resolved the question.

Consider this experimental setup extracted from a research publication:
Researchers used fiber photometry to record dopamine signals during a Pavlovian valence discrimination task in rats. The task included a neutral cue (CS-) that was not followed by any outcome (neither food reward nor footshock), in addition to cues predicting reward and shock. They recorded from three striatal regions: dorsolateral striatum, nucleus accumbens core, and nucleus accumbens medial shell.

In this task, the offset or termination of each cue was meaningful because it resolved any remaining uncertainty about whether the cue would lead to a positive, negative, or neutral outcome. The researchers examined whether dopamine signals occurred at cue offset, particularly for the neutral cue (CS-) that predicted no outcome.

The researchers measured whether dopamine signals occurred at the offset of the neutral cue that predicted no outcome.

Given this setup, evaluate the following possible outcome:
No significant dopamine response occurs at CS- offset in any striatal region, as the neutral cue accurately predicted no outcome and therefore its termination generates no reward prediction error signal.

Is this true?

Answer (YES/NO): NO